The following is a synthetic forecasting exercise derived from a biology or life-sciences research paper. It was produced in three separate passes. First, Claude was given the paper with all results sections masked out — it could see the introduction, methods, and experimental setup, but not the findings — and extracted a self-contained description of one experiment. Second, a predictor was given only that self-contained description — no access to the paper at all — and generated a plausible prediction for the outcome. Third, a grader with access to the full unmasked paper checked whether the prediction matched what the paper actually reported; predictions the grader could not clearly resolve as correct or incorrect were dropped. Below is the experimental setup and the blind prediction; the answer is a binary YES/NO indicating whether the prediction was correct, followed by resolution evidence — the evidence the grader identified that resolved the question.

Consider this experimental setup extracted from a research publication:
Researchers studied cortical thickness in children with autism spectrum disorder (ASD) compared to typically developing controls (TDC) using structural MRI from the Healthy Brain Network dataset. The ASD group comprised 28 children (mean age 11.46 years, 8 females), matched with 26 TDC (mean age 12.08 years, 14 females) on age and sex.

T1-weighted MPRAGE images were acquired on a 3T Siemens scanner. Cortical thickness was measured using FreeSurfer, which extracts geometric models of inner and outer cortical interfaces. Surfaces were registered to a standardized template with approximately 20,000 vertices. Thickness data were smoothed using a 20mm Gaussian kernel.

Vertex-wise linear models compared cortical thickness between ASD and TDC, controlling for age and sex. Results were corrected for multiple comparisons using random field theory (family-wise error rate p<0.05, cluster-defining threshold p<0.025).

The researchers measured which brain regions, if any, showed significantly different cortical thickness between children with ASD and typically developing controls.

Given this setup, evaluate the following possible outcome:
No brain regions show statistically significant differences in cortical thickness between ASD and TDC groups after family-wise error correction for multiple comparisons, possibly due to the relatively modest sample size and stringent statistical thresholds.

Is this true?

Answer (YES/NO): NO